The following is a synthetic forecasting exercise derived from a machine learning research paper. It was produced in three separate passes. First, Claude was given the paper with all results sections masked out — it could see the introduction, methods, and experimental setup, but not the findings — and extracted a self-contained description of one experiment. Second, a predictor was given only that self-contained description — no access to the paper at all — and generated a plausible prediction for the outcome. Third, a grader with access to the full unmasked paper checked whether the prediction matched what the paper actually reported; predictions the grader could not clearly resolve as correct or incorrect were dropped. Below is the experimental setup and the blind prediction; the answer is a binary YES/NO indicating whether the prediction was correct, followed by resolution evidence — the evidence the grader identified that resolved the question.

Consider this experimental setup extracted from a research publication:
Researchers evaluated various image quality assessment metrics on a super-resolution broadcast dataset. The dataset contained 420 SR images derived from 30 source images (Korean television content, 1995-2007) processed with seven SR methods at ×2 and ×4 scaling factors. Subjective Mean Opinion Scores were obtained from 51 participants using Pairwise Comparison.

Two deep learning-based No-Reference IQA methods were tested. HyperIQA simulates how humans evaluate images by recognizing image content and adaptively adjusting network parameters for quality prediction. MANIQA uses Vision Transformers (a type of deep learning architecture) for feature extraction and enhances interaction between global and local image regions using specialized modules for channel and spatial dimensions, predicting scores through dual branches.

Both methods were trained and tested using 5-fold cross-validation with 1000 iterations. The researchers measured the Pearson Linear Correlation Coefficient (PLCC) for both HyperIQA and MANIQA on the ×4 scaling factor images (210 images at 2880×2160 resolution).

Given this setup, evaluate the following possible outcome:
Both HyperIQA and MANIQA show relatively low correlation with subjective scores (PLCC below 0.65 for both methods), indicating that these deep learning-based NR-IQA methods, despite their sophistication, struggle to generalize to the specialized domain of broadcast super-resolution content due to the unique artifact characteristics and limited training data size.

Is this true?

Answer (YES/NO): NO